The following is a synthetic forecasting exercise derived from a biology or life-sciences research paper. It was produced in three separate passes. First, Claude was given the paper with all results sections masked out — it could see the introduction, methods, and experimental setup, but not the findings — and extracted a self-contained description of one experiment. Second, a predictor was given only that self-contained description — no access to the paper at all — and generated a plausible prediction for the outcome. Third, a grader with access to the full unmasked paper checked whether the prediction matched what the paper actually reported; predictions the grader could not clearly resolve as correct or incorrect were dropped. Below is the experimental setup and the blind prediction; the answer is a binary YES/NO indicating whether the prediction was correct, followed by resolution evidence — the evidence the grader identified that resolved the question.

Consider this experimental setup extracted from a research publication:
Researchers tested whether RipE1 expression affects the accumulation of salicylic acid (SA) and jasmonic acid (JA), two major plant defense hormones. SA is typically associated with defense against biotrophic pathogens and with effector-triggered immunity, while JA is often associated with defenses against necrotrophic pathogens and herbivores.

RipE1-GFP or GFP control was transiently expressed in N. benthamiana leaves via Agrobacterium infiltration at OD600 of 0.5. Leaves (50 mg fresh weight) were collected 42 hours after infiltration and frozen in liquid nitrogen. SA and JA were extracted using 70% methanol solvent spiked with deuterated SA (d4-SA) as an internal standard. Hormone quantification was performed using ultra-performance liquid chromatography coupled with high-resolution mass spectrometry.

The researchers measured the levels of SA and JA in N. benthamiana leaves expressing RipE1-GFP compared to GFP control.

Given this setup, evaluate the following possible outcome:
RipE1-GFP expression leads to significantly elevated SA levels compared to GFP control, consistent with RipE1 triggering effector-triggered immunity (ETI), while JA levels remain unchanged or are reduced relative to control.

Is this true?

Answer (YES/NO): NO